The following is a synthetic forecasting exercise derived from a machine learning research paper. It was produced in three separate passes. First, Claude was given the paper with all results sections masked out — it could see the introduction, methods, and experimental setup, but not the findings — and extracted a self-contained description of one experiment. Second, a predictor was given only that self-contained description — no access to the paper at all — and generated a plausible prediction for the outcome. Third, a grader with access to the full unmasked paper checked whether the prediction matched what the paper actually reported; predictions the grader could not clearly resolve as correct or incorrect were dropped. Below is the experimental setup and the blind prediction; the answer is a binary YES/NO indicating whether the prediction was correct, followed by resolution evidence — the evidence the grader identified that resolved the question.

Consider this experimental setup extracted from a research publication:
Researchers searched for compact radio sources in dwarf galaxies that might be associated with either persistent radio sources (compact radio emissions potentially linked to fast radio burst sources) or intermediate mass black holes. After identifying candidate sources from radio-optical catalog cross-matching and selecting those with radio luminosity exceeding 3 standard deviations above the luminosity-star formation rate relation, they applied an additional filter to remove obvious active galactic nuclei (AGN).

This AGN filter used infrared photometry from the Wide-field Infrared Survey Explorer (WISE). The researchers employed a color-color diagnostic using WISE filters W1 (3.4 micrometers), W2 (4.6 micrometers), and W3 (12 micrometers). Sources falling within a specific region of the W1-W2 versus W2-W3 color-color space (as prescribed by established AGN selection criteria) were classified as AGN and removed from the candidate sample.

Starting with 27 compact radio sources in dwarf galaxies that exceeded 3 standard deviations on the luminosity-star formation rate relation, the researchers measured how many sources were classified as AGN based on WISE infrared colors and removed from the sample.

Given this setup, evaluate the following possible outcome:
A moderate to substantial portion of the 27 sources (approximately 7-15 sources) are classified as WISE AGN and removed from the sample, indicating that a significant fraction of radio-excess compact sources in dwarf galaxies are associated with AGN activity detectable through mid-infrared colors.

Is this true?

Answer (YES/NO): NO